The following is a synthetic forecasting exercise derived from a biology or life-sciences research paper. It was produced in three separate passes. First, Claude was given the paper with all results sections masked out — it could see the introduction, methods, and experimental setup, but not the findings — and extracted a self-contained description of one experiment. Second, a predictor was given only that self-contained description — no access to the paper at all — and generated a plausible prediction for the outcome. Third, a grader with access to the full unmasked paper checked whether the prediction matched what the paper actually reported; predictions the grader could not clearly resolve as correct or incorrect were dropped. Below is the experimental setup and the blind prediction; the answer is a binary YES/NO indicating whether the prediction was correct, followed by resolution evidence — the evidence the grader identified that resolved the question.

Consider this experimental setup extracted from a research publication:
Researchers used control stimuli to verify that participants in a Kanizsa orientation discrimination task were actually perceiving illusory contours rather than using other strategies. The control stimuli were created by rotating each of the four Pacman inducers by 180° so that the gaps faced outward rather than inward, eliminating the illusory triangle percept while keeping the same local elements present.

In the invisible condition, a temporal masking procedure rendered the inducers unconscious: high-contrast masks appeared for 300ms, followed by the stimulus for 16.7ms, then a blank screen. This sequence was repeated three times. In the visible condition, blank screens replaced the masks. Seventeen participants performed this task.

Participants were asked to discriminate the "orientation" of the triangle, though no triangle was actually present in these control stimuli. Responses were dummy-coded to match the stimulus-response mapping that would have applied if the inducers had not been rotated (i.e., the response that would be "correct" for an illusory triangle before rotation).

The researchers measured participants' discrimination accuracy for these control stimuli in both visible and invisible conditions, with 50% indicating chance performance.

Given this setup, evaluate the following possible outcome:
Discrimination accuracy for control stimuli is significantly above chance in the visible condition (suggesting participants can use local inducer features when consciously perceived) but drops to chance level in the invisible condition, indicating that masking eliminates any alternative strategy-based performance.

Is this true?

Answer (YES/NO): NO